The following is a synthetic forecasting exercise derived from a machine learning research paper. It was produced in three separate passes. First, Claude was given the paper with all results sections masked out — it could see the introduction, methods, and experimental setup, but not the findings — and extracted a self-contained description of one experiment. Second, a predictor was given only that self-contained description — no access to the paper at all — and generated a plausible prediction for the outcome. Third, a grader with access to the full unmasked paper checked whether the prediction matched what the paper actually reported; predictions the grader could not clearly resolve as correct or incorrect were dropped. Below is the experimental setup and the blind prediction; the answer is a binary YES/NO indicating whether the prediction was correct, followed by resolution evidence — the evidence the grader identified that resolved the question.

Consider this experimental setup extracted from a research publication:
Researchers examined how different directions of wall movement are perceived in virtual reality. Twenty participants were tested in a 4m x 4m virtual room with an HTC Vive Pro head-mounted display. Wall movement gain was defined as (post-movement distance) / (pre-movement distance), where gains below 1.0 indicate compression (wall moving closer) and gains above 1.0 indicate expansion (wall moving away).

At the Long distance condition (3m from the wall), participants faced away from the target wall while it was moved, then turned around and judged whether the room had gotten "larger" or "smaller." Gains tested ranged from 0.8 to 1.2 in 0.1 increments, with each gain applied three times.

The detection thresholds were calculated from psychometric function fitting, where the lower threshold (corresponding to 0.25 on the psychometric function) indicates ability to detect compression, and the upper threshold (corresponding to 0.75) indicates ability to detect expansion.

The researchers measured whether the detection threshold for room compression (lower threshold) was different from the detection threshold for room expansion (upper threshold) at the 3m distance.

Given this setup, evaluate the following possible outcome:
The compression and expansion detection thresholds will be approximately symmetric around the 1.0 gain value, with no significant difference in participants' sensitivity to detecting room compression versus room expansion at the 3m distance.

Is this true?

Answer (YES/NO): NO